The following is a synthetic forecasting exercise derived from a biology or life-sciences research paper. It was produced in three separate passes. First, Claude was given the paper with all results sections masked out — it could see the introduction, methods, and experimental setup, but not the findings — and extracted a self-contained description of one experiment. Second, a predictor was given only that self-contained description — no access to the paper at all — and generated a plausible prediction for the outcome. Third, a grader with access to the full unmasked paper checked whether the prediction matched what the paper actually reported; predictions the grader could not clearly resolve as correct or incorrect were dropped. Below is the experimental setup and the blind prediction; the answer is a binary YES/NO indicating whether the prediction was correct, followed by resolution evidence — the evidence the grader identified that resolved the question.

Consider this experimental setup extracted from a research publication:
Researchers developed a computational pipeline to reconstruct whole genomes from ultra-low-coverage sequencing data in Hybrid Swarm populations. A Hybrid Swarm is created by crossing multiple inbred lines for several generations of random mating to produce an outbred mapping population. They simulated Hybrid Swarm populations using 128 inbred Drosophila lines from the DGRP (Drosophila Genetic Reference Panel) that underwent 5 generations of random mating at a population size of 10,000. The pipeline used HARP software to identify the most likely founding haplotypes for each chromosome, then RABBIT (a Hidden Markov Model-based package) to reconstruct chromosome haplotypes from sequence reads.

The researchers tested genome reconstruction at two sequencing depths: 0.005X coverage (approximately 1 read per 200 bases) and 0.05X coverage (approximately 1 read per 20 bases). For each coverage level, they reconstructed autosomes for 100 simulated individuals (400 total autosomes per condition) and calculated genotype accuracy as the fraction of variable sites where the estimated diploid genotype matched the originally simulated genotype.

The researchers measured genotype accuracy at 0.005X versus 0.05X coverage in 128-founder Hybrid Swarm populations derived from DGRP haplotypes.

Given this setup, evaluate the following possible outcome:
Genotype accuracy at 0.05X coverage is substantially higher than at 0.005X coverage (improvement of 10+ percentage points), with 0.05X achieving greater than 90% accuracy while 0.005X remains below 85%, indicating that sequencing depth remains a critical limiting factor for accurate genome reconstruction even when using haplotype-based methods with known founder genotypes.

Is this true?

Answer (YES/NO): NO